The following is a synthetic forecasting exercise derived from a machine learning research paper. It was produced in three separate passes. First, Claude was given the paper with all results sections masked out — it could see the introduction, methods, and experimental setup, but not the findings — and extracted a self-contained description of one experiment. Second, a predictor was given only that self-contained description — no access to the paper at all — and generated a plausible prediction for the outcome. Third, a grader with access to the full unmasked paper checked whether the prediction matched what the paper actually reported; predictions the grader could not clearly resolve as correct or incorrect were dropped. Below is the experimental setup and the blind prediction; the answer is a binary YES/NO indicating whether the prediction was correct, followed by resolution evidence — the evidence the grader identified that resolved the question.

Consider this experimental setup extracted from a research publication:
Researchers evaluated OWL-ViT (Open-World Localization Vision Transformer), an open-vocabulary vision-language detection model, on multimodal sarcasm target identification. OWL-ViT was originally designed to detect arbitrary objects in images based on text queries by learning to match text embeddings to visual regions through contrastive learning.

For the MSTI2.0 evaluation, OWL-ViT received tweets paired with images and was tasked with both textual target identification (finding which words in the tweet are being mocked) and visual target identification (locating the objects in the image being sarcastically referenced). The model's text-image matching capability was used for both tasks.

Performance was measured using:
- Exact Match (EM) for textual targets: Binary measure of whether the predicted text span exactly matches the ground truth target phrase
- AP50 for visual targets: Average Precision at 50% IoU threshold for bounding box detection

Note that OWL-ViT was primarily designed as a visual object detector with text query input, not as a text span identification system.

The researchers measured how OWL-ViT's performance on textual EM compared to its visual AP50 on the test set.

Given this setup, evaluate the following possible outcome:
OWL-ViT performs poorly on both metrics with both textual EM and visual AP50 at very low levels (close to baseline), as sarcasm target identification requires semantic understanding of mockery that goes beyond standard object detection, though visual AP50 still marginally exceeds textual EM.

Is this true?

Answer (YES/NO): NO